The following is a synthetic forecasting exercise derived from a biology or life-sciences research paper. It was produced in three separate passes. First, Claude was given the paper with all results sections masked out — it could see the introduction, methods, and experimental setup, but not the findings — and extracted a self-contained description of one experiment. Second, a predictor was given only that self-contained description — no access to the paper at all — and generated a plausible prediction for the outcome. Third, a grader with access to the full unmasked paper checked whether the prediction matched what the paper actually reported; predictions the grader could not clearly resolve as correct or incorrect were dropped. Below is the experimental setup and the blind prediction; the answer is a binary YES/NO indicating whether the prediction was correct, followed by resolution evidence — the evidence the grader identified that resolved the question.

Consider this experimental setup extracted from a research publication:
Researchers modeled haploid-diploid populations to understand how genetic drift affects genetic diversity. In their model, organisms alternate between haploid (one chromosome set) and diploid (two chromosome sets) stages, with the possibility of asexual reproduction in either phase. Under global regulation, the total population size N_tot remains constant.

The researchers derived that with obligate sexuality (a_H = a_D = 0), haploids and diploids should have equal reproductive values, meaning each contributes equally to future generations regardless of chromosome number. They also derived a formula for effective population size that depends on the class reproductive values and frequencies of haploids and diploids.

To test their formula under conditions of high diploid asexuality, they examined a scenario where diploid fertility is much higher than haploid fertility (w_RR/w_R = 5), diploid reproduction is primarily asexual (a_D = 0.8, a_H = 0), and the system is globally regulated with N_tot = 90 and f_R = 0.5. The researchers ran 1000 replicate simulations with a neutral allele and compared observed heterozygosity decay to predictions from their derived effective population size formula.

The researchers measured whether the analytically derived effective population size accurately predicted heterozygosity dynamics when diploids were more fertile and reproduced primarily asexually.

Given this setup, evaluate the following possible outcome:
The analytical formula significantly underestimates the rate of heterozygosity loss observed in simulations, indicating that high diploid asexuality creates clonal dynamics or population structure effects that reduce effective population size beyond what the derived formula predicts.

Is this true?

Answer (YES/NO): NO